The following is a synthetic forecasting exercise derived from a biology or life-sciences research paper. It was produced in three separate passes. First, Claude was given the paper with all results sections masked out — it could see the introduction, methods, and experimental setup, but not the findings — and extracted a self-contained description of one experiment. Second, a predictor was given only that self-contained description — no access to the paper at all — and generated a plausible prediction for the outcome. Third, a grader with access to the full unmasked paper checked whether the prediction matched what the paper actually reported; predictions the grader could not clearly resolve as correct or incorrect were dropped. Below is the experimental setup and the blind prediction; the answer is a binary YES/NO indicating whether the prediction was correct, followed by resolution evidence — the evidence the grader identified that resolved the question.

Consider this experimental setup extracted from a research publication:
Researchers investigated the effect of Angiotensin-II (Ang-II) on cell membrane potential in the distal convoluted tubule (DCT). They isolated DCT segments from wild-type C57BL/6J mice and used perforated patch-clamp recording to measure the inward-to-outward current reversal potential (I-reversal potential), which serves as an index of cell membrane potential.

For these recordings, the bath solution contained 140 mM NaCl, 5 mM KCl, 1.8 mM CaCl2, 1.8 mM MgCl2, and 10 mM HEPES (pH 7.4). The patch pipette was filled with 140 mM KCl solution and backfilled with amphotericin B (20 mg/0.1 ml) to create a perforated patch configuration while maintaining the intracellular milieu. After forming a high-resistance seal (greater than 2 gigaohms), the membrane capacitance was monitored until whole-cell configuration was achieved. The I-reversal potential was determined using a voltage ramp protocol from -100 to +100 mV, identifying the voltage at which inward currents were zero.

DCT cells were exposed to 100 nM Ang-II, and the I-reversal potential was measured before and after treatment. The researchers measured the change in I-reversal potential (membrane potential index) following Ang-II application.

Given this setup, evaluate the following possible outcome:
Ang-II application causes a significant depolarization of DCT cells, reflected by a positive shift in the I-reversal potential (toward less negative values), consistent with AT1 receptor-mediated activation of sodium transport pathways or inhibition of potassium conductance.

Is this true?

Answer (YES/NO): NO